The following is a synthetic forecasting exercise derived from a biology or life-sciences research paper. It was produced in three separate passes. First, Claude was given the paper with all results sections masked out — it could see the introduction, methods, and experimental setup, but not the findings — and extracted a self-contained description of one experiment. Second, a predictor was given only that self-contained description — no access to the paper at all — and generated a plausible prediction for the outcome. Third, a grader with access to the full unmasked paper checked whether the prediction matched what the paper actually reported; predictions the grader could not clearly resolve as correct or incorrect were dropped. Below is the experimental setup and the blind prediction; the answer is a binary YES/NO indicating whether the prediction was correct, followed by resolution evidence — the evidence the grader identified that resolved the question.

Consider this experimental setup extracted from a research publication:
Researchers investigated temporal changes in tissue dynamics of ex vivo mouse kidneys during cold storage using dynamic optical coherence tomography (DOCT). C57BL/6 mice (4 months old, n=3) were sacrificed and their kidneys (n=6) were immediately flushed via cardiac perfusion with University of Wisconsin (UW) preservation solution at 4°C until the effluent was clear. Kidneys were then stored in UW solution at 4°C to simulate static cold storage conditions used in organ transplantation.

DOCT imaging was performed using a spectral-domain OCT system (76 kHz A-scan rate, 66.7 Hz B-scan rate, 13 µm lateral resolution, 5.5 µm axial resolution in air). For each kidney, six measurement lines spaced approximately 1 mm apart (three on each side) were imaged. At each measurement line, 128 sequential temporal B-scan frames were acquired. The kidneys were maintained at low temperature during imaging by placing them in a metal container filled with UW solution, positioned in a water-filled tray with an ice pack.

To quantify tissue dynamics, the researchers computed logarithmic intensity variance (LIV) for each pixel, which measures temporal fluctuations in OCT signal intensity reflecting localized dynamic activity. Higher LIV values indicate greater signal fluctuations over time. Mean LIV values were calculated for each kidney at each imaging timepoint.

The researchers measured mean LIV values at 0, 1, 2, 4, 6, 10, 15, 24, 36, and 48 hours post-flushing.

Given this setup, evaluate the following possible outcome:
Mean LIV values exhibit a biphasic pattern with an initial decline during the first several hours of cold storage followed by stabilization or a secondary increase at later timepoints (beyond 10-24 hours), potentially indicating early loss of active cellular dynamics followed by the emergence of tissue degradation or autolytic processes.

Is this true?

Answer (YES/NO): NO